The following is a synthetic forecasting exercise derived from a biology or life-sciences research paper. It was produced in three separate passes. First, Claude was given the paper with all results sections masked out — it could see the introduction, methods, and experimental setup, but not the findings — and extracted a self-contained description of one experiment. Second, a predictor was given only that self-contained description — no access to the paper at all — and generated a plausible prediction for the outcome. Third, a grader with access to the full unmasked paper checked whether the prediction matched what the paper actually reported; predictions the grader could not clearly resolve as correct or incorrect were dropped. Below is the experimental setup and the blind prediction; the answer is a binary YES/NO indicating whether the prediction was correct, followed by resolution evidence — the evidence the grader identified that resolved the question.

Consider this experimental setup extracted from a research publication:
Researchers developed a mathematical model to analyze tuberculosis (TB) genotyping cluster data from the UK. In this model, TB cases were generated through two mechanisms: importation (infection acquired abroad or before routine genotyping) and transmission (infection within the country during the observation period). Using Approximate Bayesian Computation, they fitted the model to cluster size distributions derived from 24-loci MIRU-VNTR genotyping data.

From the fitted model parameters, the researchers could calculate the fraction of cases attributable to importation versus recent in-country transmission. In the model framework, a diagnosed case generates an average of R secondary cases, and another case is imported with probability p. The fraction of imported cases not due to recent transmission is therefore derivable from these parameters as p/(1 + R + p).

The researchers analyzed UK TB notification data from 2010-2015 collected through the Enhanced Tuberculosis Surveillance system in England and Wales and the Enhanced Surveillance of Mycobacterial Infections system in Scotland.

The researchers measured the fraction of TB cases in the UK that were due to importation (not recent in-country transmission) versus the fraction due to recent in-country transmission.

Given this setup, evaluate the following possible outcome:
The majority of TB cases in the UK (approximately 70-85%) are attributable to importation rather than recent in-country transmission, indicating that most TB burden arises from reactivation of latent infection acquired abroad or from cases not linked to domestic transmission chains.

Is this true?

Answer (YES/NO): YES